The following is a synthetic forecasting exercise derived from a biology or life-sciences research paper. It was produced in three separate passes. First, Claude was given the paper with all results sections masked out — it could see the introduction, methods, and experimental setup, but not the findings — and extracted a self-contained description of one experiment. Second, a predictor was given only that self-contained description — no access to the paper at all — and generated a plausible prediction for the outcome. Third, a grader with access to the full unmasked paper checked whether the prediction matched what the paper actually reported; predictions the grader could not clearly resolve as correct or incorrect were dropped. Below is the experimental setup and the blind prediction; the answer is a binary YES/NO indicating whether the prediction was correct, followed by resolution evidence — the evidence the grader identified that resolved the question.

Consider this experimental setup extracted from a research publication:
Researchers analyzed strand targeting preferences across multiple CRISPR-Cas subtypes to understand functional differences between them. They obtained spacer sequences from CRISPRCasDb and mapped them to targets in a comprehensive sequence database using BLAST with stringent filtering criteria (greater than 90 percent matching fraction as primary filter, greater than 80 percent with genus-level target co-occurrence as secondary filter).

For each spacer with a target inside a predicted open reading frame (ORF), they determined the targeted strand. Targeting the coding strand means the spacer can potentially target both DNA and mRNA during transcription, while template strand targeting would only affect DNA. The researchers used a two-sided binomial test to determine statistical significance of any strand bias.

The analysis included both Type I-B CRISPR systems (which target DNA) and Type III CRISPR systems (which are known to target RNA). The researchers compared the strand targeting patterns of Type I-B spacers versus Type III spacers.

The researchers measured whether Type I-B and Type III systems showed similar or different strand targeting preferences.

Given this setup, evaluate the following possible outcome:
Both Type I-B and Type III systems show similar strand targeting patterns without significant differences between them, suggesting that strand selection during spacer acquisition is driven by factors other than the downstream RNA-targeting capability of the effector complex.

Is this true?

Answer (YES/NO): NO